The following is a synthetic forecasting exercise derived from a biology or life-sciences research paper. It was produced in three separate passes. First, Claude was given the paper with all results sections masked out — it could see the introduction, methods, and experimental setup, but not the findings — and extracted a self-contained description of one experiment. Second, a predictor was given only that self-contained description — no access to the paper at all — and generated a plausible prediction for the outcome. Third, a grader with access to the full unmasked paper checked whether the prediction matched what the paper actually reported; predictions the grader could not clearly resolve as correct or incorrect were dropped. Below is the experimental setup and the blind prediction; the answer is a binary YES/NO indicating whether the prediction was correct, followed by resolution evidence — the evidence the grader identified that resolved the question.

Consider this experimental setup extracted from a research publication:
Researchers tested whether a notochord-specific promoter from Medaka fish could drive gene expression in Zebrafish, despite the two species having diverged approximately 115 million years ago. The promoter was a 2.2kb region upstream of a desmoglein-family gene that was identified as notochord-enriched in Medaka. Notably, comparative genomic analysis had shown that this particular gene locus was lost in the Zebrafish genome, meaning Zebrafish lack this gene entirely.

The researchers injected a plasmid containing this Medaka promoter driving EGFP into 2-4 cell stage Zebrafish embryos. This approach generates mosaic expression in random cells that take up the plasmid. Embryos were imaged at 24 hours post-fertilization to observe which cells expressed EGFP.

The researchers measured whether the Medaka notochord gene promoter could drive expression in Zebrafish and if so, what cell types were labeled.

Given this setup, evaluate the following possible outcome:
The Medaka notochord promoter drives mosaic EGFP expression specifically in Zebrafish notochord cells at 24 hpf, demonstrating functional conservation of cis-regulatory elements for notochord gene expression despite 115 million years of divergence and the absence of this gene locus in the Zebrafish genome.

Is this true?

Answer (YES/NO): YES